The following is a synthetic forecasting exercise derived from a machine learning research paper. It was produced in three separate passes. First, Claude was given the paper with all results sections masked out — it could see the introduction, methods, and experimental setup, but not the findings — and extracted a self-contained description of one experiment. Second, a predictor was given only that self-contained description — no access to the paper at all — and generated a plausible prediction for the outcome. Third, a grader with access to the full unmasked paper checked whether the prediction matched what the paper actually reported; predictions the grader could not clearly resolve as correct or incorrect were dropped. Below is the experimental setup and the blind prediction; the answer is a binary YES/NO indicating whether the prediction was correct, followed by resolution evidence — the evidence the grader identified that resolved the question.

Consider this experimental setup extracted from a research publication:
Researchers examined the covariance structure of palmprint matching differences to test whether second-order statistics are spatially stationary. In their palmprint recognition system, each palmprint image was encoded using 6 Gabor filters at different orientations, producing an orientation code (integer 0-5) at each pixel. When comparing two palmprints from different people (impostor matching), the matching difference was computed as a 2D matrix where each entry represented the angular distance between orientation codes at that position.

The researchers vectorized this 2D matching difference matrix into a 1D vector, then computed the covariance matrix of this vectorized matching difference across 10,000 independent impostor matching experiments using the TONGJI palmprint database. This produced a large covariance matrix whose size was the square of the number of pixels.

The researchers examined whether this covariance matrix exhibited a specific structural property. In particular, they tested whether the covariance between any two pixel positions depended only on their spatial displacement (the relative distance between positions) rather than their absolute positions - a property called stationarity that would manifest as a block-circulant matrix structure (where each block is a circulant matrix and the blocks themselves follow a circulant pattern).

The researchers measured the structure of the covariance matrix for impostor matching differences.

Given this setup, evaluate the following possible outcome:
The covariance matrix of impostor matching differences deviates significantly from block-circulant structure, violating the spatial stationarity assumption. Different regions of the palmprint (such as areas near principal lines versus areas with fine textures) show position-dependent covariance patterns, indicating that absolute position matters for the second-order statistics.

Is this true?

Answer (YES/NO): NO